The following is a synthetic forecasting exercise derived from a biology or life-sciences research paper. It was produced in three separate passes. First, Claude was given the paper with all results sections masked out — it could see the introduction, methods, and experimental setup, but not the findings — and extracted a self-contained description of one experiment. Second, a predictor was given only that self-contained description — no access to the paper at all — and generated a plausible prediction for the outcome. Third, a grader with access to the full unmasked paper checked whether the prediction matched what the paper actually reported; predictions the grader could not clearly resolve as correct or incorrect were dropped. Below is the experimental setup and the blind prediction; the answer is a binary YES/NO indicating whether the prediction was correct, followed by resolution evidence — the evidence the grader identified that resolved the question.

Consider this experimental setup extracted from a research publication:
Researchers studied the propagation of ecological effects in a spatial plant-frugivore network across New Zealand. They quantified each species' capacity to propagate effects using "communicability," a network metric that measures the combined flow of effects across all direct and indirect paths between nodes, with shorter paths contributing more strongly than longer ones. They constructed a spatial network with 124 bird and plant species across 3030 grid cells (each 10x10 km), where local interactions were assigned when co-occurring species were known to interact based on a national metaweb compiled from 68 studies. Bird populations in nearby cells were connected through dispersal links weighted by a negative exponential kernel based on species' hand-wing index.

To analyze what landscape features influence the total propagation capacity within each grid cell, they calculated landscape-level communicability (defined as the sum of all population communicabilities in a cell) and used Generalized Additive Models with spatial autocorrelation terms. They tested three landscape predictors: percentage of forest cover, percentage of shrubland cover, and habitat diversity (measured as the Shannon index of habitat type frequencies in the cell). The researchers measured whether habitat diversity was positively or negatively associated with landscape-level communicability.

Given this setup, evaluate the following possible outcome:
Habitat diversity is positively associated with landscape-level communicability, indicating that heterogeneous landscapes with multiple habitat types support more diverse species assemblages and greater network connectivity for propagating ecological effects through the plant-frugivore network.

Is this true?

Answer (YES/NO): NO